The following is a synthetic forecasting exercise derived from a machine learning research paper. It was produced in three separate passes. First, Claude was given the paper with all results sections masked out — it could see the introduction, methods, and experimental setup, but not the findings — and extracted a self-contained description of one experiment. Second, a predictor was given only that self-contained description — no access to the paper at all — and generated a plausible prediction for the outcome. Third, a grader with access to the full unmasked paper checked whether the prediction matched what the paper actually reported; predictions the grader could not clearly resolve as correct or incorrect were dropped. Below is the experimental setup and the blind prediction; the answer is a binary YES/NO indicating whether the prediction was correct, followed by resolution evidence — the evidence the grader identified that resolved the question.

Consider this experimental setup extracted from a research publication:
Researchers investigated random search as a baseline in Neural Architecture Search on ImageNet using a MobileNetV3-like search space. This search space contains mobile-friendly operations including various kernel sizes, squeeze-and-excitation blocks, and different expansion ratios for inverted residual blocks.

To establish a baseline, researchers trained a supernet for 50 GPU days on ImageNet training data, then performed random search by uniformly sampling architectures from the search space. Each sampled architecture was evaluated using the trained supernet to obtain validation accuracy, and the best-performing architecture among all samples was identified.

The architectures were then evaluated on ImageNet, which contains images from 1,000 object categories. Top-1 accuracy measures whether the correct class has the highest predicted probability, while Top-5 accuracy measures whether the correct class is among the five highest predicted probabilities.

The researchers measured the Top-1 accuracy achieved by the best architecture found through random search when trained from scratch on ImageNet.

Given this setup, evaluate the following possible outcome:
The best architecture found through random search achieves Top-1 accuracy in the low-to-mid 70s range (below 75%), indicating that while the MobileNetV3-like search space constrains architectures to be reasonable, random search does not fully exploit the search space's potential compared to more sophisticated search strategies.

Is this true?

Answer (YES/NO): NO